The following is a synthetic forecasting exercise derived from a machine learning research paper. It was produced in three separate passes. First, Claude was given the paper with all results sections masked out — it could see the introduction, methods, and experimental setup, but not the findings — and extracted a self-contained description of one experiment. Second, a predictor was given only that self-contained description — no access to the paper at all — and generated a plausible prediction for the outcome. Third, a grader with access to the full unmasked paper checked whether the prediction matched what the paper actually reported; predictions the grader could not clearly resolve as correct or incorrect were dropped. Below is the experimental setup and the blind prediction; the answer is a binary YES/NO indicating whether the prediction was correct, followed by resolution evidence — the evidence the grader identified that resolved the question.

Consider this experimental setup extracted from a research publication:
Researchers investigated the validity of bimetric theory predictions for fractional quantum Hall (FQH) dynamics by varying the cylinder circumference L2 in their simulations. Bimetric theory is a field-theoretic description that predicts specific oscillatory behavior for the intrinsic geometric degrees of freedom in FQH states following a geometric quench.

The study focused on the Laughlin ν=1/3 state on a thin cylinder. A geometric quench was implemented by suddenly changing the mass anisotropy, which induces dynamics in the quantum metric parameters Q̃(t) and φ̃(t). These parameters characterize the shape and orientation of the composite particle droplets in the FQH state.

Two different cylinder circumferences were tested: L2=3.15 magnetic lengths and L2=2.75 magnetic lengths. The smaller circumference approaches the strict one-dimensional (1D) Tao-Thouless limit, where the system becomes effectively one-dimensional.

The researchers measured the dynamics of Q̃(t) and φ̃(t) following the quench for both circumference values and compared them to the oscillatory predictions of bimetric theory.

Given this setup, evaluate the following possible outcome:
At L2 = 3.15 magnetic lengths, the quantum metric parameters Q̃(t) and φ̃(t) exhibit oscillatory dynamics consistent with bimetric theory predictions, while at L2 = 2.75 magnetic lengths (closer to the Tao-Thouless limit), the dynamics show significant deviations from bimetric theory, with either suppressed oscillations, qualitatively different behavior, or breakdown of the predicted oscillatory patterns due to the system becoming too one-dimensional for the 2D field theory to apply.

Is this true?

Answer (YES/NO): YES